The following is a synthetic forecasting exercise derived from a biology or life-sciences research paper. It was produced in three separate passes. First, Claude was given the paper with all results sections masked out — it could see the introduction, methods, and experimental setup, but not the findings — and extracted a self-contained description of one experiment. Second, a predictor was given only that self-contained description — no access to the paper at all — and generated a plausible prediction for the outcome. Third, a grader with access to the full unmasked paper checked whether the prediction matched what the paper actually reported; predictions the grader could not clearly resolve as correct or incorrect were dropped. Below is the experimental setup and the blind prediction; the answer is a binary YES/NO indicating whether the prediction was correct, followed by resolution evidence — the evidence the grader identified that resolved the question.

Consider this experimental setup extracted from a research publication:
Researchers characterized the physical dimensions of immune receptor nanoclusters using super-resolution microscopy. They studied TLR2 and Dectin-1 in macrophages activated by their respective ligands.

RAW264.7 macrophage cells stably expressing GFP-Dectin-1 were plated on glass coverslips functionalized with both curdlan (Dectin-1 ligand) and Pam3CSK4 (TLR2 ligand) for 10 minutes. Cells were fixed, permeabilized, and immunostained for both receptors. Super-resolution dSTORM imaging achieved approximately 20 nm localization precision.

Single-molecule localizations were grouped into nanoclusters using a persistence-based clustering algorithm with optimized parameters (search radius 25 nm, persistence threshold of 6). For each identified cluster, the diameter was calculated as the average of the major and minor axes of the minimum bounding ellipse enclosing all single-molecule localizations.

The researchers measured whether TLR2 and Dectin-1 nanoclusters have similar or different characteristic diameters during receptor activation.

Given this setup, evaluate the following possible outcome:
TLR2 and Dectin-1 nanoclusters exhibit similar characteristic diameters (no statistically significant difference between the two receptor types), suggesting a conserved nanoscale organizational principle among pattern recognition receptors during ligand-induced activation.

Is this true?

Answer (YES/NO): NO